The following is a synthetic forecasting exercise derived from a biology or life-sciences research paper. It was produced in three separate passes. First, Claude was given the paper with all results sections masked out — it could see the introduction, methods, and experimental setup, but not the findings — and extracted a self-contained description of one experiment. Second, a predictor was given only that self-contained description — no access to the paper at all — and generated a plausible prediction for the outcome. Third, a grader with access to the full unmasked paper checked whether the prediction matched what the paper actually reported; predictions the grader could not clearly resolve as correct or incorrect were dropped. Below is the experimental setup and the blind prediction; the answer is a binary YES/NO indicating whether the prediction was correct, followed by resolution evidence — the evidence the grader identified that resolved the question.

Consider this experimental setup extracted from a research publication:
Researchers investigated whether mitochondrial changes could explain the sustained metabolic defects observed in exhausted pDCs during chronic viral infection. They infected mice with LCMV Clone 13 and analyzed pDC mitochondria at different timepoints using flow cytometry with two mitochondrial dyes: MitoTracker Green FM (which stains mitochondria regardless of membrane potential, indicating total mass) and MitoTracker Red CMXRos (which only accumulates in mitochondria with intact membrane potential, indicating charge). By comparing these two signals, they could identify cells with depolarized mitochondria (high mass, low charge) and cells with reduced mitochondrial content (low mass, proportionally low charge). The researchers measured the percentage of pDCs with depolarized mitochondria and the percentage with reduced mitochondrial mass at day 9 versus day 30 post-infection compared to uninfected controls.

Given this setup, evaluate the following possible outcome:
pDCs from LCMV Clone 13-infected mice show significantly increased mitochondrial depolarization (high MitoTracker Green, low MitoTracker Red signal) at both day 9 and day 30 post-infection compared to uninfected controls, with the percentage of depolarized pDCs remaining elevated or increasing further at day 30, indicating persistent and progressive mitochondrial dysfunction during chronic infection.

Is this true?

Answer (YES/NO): NO